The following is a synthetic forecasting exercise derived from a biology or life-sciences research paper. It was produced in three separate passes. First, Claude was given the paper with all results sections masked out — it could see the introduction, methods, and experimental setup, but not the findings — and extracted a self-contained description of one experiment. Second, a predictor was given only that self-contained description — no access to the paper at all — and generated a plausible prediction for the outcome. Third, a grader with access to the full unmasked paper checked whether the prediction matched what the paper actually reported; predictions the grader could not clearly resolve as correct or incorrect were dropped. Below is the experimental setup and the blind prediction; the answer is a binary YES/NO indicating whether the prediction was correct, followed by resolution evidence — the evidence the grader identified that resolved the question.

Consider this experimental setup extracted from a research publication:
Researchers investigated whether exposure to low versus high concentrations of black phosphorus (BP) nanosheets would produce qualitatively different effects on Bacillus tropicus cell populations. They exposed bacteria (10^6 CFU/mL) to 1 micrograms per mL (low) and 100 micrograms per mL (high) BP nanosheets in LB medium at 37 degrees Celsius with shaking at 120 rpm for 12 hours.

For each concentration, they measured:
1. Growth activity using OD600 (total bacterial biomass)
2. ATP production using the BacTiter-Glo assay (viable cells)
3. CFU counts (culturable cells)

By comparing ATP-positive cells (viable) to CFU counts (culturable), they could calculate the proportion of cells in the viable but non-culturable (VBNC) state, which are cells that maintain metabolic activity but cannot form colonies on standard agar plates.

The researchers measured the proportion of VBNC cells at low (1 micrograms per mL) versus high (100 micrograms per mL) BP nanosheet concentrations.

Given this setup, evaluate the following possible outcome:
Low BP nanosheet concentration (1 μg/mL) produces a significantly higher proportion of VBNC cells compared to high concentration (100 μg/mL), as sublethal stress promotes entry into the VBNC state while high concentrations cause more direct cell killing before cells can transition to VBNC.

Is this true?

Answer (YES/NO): NO